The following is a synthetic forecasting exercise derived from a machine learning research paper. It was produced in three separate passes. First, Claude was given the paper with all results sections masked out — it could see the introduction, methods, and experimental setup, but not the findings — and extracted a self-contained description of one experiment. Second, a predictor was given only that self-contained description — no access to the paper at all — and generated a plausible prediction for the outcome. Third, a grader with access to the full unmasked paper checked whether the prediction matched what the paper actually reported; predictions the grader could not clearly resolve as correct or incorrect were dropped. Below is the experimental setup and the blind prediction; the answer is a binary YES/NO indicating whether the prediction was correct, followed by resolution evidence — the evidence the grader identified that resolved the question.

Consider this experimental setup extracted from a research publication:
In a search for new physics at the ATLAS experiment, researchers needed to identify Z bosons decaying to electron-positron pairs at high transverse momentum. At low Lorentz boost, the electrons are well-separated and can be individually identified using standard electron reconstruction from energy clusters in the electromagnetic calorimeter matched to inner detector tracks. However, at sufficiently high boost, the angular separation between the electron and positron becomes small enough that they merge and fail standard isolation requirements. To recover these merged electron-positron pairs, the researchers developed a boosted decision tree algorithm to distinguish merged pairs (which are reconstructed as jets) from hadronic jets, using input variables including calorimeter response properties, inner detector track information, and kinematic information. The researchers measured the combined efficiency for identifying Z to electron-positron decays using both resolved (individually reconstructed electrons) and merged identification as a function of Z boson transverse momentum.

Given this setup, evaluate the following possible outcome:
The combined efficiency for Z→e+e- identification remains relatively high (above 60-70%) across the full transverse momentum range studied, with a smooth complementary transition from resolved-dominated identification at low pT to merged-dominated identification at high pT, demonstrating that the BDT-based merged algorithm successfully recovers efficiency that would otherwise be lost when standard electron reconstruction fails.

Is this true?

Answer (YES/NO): YES